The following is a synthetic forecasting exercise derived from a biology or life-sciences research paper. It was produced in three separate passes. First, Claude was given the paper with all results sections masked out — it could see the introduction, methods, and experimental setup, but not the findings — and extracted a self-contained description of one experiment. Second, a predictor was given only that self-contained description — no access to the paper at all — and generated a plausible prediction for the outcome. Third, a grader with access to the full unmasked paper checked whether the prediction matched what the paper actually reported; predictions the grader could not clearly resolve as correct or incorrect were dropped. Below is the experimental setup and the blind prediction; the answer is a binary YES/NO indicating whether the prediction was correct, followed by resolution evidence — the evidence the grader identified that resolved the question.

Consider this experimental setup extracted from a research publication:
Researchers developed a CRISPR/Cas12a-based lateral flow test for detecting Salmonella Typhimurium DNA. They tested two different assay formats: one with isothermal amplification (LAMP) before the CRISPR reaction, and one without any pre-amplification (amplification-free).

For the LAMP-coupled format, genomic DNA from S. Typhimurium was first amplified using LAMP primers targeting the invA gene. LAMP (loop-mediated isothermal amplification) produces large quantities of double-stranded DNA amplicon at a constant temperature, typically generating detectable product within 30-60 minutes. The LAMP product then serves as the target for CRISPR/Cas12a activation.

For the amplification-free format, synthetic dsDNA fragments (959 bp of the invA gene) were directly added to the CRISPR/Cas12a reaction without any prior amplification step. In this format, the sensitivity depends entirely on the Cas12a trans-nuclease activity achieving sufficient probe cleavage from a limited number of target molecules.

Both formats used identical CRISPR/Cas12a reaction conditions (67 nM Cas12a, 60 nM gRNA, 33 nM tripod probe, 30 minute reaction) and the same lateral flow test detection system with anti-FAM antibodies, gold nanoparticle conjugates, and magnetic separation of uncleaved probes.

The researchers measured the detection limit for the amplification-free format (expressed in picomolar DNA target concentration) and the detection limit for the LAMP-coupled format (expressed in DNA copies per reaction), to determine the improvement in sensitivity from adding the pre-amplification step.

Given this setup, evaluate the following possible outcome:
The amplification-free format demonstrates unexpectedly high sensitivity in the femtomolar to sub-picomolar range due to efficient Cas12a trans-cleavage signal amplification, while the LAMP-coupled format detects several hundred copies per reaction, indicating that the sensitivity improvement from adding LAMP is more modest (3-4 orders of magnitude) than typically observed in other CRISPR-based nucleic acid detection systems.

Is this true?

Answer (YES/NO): NO